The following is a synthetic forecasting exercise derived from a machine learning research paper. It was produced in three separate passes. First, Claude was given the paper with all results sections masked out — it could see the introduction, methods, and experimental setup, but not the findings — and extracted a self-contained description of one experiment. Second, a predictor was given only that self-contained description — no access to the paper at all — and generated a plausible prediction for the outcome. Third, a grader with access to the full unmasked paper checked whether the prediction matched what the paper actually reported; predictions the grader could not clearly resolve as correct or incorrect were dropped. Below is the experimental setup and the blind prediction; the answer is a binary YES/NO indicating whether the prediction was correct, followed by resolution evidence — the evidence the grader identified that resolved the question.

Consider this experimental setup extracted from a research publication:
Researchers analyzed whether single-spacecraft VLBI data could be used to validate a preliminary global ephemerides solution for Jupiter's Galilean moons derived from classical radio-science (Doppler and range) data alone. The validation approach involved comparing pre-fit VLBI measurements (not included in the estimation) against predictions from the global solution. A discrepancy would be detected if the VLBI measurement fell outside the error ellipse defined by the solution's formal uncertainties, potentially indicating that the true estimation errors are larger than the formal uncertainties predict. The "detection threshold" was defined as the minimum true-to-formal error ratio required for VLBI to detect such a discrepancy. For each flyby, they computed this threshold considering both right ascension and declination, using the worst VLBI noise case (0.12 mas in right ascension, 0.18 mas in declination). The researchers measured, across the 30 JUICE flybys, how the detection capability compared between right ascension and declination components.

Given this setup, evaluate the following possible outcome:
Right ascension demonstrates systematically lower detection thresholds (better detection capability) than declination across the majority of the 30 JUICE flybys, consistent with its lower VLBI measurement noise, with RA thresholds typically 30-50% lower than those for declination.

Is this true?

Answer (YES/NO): NO